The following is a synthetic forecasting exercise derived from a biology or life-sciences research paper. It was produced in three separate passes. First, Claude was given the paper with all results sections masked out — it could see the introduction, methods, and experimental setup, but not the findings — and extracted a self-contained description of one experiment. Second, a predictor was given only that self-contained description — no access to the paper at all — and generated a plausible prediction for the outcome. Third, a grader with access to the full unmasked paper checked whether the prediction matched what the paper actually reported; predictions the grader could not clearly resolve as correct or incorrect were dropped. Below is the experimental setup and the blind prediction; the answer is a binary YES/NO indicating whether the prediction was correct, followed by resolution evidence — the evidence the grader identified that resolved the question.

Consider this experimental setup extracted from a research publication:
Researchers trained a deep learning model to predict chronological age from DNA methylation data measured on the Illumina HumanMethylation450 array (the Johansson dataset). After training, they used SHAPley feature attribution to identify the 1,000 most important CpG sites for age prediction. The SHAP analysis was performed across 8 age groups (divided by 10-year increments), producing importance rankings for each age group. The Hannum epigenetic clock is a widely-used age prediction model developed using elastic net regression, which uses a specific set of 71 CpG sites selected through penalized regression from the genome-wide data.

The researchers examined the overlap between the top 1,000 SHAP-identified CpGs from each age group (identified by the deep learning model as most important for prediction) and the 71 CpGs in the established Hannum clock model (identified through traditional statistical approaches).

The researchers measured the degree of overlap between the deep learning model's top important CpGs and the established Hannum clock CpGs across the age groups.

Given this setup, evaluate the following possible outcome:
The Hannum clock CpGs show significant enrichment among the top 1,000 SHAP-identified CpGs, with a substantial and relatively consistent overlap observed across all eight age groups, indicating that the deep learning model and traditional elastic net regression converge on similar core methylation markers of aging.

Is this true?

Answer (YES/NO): NO